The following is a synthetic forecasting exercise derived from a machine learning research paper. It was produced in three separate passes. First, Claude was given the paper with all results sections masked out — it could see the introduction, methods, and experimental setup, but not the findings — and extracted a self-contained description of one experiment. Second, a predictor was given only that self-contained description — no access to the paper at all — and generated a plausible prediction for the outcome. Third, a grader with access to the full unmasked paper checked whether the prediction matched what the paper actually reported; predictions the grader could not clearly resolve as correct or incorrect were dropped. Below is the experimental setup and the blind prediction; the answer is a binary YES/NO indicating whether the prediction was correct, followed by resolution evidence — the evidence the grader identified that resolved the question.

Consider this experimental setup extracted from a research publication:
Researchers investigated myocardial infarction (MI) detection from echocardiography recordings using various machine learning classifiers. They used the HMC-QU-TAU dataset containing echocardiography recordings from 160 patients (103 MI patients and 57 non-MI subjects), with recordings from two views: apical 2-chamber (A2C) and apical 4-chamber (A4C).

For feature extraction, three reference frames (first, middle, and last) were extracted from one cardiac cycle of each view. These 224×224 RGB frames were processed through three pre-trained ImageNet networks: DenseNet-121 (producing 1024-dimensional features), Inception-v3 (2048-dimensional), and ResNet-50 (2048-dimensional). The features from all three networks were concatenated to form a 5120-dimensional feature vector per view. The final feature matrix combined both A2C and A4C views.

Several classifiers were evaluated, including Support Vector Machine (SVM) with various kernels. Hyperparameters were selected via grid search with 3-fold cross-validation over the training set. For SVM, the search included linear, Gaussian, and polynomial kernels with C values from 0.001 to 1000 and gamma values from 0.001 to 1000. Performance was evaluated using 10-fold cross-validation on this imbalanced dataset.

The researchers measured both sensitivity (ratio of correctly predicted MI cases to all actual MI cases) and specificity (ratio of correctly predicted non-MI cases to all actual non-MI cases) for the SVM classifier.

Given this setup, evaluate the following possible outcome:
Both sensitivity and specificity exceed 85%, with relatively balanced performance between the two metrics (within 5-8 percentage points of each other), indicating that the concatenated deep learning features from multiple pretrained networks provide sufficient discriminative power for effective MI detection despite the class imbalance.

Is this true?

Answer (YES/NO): NO